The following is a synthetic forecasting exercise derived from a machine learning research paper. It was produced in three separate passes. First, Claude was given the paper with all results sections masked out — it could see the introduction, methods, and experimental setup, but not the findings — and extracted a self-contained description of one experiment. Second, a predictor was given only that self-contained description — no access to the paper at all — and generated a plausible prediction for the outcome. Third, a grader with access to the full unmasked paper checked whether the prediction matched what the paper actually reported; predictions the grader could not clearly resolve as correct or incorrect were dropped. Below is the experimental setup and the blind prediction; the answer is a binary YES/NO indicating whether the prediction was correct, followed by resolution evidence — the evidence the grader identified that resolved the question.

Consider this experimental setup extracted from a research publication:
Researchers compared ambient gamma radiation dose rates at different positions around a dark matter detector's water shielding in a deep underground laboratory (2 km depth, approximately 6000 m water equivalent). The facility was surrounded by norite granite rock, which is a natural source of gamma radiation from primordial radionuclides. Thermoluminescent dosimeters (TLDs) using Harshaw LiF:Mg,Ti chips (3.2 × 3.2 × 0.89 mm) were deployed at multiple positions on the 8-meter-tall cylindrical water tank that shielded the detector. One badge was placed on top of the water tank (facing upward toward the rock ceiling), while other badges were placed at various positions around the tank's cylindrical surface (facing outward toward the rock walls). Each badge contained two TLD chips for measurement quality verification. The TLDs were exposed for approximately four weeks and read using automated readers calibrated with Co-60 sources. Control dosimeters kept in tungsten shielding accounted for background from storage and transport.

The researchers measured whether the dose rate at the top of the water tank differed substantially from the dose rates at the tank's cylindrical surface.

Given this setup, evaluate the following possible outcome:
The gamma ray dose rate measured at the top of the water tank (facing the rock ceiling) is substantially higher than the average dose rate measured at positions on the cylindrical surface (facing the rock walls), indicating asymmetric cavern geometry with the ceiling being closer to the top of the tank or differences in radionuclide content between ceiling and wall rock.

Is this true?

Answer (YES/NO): NO